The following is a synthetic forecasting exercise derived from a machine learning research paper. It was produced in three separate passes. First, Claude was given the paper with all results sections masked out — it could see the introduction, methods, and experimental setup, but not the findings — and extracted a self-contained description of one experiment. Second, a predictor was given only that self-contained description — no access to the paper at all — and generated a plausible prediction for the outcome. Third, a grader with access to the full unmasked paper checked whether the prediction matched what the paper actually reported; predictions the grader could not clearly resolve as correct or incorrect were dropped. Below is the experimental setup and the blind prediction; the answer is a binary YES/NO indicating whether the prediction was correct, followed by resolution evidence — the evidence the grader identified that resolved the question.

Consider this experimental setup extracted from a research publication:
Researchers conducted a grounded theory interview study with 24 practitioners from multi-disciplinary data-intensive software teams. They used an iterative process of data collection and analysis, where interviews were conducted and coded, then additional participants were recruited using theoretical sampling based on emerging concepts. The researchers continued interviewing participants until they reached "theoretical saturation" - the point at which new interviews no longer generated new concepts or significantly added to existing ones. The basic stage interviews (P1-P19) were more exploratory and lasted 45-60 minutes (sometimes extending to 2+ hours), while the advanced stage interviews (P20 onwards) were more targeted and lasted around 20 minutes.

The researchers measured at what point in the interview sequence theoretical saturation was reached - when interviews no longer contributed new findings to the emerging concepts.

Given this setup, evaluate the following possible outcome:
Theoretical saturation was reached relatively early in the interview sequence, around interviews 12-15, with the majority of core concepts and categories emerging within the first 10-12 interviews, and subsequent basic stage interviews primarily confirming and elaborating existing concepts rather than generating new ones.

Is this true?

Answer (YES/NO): NO